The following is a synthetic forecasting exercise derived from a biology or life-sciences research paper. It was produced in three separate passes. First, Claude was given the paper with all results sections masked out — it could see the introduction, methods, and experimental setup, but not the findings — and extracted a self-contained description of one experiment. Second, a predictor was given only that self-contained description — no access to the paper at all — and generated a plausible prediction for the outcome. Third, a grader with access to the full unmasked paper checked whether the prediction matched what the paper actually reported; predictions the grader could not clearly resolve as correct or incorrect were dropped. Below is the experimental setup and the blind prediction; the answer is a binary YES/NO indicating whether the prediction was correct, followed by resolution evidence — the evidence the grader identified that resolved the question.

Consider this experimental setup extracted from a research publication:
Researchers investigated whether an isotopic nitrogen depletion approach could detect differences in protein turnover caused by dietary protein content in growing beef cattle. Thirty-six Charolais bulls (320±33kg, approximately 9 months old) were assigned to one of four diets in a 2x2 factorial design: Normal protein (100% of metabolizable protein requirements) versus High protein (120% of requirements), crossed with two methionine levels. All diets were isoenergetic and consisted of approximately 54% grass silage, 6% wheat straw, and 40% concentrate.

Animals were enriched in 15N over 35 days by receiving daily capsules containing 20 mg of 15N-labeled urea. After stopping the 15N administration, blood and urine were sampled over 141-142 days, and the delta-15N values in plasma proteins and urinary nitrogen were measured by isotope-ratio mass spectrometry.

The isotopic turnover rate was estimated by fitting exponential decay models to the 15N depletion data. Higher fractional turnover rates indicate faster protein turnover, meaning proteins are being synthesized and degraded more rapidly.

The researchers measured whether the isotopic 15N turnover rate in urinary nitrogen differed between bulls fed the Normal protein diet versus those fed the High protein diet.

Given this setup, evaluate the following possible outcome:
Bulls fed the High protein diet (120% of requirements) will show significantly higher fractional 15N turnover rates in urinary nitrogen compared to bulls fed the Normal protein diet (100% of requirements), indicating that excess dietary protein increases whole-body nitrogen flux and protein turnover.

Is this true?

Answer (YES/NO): YES